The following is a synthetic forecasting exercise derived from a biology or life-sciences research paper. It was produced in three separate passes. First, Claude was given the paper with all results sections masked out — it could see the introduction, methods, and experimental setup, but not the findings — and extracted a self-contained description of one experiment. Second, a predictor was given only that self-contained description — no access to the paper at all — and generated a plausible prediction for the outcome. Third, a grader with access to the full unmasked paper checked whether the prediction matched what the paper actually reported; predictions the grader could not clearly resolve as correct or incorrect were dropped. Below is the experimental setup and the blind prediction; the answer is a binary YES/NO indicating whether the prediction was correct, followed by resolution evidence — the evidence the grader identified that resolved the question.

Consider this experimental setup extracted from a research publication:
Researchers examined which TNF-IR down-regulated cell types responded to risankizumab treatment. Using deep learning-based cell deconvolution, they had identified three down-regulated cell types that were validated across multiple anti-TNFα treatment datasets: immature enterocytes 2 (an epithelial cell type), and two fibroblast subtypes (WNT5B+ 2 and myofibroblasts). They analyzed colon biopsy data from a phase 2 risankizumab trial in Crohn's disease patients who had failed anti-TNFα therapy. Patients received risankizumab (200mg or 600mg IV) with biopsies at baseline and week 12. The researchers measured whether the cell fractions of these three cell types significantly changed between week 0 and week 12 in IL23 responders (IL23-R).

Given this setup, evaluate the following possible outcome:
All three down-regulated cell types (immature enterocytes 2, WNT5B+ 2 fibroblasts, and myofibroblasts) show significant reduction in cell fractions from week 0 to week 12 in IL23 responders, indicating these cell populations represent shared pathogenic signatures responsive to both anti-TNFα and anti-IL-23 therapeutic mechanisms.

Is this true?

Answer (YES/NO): NO